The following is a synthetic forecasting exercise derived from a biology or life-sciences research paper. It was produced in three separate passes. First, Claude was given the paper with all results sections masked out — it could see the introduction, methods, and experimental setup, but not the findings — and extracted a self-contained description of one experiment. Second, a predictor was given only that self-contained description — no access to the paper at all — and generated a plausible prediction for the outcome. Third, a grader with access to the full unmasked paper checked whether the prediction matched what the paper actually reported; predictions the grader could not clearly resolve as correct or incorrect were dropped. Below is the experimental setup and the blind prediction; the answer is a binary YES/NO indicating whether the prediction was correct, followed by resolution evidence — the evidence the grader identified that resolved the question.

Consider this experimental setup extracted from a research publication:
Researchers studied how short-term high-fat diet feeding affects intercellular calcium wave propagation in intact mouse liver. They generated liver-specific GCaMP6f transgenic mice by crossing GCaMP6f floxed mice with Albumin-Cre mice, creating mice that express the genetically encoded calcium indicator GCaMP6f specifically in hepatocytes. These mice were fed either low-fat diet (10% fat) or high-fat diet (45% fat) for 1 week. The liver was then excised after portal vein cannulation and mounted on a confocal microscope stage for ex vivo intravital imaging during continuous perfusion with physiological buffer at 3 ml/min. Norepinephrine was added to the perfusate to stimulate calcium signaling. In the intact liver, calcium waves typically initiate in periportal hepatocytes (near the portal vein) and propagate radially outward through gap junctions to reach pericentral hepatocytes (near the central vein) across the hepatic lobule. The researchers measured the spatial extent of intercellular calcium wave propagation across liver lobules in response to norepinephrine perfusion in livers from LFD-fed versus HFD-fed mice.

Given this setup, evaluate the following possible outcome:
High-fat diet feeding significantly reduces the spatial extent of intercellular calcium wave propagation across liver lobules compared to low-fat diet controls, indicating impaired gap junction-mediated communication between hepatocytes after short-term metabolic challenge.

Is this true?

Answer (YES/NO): NO